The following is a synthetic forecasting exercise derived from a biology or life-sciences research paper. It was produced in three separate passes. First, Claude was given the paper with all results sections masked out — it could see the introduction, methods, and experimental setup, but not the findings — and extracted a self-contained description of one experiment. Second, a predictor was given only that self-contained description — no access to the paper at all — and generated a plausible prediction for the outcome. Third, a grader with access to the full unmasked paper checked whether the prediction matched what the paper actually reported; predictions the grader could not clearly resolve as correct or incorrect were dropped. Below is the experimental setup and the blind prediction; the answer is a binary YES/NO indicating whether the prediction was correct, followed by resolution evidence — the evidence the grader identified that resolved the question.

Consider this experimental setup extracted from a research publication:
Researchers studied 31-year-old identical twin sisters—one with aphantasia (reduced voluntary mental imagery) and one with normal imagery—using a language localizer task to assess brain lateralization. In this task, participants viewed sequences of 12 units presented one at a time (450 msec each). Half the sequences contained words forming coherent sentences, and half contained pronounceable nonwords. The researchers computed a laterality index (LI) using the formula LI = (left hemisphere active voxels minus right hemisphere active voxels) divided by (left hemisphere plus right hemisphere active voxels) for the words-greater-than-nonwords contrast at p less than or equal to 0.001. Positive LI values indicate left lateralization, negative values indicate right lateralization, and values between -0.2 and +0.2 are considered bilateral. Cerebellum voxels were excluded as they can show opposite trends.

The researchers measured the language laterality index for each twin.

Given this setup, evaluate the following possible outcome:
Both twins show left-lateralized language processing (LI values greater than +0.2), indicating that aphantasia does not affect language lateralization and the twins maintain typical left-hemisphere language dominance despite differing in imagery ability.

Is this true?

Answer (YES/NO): NO